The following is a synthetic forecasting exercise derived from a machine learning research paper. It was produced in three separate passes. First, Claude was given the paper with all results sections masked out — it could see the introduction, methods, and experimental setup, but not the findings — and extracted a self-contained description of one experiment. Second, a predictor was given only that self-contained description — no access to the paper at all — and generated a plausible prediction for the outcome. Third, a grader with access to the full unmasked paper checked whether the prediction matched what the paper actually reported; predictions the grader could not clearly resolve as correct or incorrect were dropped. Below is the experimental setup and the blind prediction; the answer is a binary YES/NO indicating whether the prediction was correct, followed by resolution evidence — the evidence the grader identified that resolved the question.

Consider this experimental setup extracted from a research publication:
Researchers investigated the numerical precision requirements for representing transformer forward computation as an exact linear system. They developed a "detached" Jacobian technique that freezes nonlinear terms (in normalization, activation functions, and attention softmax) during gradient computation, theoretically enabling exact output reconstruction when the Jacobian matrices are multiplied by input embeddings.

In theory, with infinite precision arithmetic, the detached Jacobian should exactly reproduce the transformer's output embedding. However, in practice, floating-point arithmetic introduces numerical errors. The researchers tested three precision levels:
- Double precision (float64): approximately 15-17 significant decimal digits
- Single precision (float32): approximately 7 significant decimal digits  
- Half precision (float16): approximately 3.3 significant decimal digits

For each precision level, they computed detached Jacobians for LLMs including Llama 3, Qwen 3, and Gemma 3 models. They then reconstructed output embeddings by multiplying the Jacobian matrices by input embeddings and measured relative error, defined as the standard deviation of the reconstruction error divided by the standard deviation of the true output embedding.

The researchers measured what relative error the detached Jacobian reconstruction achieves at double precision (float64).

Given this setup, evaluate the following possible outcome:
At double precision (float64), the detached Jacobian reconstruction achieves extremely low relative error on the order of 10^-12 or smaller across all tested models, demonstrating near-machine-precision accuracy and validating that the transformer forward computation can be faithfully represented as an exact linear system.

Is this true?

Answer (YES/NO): YES